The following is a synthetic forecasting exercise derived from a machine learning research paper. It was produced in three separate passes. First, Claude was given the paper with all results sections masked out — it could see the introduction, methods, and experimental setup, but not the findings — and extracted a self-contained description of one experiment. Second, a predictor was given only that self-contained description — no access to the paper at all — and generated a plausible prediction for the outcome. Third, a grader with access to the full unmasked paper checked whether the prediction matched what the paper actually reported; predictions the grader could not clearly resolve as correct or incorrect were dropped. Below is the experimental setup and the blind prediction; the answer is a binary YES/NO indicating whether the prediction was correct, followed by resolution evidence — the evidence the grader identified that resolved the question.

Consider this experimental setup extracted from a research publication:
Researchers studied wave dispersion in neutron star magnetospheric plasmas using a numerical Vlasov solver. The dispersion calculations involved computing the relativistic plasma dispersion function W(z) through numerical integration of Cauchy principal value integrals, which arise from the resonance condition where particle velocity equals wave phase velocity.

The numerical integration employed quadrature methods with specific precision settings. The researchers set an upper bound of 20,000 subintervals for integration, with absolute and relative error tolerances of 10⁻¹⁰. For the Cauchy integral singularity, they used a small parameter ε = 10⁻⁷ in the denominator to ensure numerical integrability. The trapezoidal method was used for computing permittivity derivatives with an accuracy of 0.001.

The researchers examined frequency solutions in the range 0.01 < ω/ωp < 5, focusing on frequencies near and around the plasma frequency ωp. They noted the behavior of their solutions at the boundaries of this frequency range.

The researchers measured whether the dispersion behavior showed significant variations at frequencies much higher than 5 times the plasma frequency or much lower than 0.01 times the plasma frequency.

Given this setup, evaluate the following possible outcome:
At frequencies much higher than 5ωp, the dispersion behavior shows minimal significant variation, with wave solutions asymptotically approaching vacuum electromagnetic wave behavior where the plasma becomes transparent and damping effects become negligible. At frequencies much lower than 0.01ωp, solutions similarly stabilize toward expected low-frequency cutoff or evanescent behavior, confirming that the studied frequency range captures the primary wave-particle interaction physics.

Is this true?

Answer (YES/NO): YES